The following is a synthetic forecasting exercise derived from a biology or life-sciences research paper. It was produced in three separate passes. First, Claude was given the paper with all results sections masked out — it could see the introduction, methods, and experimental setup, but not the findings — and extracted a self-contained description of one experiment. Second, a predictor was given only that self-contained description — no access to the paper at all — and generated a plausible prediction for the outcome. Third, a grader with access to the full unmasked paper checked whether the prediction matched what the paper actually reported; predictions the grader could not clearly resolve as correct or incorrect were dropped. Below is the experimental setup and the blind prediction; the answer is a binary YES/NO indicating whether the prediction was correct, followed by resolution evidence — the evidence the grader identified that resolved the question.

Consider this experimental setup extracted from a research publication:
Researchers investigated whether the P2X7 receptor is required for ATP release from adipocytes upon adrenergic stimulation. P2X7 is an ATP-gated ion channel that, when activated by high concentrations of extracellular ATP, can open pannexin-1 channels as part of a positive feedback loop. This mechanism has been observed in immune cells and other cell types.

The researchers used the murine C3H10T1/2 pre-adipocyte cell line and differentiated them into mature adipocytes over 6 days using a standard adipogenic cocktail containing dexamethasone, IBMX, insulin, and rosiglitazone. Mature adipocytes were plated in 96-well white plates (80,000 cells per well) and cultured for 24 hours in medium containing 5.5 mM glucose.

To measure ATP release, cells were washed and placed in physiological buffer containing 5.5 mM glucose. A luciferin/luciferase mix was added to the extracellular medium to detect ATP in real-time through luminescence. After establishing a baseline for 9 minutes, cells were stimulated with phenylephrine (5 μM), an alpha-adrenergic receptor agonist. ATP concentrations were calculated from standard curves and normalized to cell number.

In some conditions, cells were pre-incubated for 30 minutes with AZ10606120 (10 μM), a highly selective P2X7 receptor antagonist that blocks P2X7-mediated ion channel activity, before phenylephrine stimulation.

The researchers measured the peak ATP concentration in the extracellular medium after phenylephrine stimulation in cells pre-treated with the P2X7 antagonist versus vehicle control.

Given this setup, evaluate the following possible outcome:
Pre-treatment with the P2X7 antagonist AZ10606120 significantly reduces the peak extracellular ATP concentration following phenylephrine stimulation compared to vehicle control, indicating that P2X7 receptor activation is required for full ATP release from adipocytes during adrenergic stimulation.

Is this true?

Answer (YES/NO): NO